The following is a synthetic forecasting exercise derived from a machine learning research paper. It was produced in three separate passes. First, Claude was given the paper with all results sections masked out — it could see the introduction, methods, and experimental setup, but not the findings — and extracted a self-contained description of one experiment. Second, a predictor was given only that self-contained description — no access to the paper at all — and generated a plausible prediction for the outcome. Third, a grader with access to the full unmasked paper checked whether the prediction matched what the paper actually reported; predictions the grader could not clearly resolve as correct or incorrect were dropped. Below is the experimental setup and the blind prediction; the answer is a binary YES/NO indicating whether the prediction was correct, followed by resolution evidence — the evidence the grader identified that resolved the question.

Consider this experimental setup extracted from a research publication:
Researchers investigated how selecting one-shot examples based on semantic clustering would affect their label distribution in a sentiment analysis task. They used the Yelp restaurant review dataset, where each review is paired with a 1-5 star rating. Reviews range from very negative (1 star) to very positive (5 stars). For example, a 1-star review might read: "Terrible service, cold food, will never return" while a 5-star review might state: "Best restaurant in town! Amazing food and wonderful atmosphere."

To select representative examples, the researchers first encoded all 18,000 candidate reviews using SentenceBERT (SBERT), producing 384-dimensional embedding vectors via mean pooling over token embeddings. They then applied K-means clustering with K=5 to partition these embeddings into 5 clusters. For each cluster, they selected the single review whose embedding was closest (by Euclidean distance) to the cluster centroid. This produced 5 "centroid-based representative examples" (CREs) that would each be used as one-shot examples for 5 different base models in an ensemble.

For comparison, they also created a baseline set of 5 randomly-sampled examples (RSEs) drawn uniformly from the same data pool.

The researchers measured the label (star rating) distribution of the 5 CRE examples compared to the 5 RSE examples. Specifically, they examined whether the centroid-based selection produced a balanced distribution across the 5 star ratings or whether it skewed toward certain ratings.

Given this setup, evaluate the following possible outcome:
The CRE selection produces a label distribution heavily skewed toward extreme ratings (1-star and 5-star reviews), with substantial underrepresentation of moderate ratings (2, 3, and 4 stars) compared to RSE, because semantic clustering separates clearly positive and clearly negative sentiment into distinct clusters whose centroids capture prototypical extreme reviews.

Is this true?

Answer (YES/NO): NO